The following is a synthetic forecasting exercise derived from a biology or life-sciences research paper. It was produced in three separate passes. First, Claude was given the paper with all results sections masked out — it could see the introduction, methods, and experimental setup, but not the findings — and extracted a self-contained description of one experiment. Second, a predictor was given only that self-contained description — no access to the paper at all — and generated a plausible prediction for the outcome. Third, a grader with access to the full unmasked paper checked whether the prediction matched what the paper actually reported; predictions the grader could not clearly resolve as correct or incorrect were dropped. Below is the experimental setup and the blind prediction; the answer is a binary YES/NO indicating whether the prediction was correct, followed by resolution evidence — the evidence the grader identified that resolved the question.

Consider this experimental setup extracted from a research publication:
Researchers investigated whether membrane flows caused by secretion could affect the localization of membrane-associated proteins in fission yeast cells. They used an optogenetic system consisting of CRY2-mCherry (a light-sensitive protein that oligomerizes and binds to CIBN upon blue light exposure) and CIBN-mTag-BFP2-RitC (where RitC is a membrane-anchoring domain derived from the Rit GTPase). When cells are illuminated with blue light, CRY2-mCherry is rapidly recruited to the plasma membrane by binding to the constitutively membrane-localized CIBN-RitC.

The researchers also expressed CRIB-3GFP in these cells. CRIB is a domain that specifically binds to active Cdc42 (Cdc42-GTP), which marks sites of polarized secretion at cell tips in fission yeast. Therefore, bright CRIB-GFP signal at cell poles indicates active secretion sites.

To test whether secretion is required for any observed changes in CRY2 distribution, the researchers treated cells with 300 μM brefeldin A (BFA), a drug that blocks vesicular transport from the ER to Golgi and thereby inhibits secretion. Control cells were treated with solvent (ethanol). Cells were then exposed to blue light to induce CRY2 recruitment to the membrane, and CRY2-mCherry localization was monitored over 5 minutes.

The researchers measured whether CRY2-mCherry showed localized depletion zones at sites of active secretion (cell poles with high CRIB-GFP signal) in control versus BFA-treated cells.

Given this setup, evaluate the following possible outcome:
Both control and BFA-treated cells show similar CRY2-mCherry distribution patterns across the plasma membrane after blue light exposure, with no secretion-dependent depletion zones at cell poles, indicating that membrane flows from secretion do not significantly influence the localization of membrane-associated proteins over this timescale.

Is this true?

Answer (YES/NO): NO